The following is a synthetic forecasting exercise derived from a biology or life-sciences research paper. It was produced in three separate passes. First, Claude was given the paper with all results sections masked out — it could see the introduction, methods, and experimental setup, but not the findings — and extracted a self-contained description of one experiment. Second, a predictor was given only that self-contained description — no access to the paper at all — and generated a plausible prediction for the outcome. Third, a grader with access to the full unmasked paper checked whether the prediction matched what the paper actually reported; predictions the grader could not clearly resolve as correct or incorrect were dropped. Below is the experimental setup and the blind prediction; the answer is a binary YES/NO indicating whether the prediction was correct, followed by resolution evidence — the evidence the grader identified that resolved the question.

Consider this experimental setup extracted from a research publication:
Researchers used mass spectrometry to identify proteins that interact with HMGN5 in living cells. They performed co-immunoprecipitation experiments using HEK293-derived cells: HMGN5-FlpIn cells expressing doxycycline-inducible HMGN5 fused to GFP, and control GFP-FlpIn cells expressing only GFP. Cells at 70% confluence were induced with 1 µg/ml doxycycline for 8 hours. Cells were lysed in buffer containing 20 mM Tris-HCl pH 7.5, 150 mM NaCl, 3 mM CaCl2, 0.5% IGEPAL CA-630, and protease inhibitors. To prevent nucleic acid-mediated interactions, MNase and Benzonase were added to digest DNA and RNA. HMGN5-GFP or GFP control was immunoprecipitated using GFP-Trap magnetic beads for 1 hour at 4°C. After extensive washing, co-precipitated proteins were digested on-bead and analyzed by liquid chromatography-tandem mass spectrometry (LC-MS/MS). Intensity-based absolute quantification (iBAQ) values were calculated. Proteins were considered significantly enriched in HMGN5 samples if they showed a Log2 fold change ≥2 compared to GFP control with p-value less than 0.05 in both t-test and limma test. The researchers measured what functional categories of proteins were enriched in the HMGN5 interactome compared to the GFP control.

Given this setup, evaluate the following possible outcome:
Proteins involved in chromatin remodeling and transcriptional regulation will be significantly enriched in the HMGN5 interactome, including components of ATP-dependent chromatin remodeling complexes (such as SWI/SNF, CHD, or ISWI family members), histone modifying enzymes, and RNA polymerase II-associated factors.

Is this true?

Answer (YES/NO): NO